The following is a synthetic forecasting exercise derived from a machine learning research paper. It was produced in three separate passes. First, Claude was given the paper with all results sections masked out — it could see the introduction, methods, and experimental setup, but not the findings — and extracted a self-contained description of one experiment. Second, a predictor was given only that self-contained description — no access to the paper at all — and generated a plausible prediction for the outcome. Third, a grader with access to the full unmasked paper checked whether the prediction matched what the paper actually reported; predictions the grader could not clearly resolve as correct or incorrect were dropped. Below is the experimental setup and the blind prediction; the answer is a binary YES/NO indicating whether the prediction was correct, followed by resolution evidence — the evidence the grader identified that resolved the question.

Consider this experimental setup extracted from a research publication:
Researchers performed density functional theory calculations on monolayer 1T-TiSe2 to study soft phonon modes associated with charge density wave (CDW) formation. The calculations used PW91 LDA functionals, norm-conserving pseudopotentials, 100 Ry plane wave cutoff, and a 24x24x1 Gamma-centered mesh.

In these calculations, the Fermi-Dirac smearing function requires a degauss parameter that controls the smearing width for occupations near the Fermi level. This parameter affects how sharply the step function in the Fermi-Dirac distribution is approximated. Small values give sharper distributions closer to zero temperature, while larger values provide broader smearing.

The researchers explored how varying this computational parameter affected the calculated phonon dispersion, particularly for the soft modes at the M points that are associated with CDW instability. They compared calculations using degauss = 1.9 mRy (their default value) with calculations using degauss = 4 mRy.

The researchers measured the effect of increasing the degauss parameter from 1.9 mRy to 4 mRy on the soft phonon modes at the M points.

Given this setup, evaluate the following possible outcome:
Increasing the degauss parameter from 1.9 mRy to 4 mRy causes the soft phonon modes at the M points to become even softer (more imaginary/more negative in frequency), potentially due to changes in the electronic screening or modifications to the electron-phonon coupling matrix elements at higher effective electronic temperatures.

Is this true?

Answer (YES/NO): NO